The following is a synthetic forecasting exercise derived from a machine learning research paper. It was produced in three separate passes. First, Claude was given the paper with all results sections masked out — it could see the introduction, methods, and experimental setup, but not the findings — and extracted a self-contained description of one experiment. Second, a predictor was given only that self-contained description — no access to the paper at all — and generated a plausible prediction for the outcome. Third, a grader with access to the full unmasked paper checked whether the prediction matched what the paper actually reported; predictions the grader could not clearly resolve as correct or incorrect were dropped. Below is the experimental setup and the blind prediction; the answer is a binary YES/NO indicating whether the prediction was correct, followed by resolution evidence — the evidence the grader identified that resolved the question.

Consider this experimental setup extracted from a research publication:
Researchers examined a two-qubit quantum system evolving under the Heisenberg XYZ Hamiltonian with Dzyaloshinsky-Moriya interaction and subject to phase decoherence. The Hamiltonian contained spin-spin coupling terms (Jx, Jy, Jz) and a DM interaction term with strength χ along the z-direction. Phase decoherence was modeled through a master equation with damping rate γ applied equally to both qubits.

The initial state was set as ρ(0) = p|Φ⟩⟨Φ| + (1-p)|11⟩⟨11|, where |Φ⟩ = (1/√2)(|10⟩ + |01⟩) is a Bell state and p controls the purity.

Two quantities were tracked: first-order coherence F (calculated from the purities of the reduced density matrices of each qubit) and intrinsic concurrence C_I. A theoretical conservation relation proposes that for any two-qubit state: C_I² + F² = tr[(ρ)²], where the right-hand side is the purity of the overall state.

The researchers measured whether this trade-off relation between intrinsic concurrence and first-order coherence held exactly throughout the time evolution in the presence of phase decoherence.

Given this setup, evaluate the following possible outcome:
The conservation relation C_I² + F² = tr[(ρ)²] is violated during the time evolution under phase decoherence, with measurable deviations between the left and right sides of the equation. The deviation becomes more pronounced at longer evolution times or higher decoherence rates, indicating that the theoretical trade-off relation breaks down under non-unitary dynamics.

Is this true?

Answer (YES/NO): NO